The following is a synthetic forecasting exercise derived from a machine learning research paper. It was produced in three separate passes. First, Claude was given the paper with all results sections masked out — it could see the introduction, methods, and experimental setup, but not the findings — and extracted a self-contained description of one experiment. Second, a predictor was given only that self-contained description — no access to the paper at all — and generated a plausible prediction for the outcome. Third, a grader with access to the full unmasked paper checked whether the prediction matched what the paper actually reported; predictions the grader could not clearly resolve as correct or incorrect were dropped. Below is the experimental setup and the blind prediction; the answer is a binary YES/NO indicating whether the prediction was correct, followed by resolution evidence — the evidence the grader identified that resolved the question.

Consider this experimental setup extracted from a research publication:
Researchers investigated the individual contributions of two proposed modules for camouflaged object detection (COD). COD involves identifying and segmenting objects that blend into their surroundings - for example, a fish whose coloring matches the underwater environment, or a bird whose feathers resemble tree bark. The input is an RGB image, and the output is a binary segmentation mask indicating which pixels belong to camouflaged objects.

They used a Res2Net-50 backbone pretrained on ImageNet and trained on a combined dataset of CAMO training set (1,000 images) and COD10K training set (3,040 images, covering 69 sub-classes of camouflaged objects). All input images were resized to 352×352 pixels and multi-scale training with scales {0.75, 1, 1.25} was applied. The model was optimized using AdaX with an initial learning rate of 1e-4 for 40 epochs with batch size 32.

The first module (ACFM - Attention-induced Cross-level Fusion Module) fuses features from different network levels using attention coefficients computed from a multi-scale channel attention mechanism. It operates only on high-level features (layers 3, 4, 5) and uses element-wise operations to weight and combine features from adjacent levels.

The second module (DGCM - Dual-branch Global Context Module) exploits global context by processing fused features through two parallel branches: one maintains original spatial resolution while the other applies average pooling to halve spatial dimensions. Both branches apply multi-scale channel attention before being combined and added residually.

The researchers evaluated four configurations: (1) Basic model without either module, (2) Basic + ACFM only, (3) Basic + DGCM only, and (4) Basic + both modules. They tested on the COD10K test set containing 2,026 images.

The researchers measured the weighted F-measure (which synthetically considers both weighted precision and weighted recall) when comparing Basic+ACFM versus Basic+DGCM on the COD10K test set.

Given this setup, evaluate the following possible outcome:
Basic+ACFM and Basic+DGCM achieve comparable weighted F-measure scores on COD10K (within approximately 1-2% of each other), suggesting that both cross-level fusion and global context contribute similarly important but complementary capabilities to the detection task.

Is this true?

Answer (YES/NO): YES